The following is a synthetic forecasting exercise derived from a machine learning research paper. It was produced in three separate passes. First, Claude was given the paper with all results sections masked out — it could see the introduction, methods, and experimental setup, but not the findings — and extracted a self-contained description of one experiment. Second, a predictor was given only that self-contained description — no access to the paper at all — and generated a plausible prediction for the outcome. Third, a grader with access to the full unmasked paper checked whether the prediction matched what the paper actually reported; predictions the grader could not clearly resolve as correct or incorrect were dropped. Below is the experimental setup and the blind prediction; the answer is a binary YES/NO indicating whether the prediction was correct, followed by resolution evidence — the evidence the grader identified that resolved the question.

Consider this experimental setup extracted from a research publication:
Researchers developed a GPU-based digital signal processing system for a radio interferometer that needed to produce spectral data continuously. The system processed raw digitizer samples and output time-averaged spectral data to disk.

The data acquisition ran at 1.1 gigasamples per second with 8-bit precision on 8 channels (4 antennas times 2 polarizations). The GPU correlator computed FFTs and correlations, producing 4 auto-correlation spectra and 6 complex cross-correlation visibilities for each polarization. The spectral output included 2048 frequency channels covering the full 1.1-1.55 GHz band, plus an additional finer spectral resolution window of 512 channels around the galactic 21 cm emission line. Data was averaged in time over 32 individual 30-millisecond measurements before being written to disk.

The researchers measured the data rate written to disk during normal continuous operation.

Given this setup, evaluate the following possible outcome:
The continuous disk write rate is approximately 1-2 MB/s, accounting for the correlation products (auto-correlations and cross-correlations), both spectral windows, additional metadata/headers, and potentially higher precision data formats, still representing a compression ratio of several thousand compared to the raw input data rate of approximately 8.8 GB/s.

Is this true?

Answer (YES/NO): NO